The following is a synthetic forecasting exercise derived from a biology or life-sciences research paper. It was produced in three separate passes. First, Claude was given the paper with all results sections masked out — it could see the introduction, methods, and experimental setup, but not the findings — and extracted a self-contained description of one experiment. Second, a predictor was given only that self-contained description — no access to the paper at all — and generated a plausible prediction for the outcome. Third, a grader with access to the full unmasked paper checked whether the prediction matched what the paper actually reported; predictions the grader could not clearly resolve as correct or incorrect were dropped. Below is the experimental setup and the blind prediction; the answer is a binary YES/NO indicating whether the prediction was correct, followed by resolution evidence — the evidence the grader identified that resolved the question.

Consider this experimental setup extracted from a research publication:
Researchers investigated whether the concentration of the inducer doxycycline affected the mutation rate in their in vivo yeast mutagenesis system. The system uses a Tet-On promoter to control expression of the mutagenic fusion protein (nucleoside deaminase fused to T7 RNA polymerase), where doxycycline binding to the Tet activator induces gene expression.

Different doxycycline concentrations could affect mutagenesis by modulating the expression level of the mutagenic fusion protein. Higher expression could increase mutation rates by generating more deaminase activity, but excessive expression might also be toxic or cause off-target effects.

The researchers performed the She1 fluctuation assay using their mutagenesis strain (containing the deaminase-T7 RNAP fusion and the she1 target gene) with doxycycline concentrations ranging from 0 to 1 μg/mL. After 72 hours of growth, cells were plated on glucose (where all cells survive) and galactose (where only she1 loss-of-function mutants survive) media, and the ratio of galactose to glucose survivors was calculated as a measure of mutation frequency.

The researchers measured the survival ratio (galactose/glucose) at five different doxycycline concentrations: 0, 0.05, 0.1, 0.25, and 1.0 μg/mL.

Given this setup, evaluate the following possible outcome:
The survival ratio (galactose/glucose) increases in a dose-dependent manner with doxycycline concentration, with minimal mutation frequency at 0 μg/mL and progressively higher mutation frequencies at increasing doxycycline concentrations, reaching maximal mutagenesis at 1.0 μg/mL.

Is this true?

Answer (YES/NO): NO